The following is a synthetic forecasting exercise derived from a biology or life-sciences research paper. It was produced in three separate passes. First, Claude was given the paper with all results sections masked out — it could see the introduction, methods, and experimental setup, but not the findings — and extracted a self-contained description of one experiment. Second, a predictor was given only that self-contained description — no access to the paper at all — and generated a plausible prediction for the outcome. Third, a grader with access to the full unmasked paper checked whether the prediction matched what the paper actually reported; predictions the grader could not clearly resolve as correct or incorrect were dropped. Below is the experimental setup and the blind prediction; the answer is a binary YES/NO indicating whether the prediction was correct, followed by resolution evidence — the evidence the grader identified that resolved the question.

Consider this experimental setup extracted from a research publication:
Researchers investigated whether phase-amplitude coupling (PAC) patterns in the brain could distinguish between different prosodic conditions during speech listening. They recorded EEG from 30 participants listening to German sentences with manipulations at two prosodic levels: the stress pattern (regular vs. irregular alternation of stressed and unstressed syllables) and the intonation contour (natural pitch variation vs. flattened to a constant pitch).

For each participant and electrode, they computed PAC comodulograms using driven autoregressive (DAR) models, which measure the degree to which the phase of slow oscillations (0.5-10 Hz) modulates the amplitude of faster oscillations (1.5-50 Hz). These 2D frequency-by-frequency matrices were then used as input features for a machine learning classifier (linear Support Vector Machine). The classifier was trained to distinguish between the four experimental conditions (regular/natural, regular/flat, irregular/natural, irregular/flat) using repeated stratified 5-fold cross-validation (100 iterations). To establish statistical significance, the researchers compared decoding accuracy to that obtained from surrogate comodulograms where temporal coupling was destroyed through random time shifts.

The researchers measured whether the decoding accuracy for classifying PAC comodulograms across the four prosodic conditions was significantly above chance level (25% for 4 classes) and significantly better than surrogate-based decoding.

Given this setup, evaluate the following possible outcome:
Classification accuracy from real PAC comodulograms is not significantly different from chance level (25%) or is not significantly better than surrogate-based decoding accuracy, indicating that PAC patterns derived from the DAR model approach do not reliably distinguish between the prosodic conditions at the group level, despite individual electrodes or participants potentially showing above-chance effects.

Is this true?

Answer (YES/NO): NO